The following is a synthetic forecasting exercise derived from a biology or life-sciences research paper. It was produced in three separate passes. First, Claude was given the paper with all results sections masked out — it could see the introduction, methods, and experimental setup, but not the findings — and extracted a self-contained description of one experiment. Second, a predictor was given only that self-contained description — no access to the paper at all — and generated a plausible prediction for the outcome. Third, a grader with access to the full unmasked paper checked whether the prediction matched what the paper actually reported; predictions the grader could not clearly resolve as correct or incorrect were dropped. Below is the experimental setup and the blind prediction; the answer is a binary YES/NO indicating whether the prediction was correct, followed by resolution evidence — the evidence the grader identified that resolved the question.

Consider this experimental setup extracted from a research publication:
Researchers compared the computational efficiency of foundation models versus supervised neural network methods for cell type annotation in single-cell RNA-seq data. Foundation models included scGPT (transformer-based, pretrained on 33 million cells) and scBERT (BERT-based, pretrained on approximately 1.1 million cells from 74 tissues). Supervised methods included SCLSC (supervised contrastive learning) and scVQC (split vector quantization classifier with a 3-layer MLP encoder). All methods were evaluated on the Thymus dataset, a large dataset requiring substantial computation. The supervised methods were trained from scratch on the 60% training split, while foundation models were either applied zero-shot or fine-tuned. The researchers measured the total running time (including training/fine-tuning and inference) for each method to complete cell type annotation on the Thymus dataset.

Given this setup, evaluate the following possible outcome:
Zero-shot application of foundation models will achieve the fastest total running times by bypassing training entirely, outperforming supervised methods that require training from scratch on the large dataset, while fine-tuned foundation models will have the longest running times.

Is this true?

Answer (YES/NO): NO